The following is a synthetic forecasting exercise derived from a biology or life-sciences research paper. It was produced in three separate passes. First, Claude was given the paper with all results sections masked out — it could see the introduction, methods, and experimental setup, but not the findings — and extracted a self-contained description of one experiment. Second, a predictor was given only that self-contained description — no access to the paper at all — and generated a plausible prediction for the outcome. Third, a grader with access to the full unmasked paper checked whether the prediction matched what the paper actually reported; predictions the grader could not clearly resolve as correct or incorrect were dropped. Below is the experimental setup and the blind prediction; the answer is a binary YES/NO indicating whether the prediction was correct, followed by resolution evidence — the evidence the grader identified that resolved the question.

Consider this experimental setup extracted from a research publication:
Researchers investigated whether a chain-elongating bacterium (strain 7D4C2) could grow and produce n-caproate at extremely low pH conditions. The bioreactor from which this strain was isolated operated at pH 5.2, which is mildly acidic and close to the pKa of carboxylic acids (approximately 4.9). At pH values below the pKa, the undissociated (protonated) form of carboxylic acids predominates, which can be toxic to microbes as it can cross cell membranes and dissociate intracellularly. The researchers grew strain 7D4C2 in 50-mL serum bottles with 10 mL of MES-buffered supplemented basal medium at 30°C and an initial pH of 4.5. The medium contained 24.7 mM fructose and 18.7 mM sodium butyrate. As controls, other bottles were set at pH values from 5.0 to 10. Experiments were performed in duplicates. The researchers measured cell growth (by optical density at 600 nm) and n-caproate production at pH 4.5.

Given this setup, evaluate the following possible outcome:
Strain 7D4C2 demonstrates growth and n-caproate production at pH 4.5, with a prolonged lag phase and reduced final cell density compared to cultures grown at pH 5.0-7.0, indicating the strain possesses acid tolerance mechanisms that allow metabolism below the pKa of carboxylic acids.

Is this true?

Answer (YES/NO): YES